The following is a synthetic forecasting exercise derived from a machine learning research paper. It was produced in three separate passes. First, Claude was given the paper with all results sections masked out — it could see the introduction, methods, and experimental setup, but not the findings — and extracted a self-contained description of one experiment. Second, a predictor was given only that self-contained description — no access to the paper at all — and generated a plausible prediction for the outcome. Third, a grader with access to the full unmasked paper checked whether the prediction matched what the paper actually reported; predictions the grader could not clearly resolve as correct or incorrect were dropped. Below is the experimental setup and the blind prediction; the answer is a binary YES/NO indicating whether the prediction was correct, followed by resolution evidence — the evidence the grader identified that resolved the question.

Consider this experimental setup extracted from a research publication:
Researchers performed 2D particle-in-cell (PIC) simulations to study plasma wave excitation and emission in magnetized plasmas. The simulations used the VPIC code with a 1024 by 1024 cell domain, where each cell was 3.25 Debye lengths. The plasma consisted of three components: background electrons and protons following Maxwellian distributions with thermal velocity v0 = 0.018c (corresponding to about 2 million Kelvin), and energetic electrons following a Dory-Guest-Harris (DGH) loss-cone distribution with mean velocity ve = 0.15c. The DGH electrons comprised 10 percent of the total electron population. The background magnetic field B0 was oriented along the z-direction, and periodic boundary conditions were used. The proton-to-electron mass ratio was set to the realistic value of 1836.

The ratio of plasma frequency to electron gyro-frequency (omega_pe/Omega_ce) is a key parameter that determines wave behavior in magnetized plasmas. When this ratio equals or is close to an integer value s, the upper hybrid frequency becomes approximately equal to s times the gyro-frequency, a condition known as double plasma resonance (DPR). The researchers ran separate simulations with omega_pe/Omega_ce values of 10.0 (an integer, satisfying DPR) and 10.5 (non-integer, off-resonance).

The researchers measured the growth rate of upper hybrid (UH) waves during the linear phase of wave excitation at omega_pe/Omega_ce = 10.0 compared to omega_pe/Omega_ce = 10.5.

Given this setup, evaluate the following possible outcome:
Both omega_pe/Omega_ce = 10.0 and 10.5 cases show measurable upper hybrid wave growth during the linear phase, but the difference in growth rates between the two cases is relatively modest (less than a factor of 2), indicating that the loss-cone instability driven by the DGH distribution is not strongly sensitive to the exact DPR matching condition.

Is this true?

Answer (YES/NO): NO